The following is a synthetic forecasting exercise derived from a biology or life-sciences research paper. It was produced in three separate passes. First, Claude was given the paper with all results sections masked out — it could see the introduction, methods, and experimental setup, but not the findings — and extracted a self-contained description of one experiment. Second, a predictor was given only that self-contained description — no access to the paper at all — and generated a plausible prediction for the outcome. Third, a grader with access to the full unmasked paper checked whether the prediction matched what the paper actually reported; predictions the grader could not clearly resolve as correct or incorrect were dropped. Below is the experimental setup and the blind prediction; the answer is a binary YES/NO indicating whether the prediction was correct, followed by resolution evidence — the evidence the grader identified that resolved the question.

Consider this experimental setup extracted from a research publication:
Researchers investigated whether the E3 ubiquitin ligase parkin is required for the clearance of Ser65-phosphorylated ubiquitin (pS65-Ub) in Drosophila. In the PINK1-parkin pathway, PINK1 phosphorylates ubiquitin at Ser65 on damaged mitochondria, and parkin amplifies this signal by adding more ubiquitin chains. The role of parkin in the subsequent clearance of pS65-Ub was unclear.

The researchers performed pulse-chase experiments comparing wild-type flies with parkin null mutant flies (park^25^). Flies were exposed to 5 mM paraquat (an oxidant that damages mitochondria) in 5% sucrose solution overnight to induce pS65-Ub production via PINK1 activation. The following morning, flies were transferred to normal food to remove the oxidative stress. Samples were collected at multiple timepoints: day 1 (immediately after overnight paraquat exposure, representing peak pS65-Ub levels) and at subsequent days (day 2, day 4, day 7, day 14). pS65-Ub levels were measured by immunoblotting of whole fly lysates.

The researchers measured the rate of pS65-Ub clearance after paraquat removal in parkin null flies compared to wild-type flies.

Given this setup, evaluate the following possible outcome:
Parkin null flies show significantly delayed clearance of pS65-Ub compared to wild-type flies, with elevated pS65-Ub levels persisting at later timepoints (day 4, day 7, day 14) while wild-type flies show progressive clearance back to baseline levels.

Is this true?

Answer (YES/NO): YES